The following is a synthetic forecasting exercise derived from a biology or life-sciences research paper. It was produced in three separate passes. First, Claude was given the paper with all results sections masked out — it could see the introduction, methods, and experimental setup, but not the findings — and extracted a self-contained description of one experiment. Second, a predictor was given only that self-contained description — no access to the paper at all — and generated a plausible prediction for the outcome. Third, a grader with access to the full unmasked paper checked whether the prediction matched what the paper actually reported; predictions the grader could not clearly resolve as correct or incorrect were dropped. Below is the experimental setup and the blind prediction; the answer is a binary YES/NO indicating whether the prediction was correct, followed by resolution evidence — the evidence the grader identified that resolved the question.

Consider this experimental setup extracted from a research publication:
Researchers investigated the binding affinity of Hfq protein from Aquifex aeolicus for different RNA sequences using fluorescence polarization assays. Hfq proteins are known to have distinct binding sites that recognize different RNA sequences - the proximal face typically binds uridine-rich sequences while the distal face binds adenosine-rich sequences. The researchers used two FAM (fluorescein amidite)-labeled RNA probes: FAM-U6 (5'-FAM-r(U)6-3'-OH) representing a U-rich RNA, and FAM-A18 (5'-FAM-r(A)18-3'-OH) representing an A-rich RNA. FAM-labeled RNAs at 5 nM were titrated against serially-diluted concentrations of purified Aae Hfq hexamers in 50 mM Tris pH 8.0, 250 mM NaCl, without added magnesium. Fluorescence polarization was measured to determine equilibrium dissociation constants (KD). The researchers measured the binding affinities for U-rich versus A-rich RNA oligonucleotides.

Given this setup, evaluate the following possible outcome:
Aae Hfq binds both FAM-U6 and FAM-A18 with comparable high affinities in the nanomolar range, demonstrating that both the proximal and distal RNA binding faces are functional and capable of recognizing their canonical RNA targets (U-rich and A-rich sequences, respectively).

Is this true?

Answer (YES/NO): YES